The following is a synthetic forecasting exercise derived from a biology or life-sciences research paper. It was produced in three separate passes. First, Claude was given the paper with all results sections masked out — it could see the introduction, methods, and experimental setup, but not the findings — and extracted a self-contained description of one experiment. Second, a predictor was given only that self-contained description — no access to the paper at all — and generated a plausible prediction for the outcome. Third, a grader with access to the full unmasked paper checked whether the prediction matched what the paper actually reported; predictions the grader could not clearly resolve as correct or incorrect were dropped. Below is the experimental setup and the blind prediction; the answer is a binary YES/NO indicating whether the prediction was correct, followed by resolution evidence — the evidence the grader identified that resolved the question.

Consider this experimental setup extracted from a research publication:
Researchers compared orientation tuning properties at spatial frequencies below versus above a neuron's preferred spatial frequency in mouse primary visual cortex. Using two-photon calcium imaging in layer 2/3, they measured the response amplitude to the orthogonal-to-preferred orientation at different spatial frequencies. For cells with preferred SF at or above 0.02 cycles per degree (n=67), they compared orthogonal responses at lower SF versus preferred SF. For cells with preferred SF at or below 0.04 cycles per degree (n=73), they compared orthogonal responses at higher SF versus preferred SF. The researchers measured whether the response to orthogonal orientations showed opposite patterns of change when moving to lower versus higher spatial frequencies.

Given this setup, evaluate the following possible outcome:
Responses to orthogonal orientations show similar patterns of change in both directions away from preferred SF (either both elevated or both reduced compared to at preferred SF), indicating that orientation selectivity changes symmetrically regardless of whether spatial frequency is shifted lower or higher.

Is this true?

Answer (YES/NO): NO